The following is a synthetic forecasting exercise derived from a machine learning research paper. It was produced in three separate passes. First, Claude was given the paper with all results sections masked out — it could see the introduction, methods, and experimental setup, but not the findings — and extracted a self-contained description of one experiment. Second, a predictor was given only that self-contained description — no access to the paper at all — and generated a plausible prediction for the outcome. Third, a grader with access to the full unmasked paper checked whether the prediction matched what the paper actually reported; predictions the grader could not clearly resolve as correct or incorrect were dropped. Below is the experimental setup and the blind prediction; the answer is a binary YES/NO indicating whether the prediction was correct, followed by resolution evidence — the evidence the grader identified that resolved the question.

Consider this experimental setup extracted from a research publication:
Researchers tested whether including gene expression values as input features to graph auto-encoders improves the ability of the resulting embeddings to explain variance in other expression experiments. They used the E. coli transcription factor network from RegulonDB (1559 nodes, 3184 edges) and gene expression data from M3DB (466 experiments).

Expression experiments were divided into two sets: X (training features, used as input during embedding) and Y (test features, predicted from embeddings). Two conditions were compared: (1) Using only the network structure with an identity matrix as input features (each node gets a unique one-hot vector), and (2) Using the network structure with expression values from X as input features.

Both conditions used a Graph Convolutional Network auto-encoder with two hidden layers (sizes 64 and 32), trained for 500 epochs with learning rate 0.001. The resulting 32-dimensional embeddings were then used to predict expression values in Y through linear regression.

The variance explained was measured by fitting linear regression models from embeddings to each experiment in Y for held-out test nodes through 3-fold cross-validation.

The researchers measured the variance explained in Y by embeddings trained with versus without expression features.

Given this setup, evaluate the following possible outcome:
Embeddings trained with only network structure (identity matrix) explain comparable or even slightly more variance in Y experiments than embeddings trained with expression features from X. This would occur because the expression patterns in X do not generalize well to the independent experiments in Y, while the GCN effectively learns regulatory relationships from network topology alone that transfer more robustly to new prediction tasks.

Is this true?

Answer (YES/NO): NO